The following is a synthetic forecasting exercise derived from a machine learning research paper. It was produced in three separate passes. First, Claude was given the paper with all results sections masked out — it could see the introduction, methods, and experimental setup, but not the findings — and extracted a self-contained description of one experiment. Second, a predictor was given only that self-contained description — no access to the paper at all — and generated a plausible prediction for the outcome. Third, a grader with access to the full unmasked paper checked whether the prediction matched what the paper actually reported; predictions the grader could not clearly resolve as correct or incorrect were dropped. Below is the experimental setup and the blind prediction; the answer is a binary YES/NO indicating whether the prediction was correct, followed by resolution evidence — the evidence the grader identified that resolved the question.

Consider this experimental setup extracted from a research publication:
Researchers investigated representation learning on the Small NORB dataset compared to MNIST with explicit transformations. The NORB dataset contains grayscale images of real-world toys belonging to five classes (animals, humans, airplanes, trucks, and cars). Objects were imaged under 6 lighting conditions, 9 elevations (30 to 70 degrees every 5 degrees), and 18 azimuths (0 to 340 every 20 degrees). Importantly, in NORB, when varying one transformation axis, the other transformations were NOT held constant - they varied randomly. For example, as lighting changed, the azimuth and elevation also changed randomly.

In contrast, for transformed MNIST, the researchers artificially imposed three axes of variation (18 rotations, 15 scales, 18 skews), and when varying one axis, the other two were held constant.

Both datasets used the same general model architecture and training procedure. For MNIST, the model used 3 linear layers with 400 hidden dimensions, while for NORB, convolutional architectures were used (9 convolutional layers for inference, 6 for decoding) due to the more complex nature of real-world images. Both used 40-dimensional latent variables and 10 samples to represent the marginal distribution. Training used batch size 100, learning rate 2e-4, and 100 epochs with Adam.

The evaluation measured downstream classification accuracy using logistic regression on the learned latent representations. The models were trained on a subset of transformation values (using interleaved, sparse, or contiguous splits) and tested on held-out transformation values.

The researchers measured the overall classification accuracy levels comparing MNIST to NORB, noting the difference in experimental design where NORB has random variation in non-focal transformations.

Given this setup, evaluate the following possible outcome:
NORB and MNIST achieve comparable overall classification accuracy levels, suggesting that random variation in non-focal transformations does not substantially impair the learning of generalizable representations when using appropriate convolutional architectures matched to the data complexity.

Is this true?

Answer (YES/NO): NO